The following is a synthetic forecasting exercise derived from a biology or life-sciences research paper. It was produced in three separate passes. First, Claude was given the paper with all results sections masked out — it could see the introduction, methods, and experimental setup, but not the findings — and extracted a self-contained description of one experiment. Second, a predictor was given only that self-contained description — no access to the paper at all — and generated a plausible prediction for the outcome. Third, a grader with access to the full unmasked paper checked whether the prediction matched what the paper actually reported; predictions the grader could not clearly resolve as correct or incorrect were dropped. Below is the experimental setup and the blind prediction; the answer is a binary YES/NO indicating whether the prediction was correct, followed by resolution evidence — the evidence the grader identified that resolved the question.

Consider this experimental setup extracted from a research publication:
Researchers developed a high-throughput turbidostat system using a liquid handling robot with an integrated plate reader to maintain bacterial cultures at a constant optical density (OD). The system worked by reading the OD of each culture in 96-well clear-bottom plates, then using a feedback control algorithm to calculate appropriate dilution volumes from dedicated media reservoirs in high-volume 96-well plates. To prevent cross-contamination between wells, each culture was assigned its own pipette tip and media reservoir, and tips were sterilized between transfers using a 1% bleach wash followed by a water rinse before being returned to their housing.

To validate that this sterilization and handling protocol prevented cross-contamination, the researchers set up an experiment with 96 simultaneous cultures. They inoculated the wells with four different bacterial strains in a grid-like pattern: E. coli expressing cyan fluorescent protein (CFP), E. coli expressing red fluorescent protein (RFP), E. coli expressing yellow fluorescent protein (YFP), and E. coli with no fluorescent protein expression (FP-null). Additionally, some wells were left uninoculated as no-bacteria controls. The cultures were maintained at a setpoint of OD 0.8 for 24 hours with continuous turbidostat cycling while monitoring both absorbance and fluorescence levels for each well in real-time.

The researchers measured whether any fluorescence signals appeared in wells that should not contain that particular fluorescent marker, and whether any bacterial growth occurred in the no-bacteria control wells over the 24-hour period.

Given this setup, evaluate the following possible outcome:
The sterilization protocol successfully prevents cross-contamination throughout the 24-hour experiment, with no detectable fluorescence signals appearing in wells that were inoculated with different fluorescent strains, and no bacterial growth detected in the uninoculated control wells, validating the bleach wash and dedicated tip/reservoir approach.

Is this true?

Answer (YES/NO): YES